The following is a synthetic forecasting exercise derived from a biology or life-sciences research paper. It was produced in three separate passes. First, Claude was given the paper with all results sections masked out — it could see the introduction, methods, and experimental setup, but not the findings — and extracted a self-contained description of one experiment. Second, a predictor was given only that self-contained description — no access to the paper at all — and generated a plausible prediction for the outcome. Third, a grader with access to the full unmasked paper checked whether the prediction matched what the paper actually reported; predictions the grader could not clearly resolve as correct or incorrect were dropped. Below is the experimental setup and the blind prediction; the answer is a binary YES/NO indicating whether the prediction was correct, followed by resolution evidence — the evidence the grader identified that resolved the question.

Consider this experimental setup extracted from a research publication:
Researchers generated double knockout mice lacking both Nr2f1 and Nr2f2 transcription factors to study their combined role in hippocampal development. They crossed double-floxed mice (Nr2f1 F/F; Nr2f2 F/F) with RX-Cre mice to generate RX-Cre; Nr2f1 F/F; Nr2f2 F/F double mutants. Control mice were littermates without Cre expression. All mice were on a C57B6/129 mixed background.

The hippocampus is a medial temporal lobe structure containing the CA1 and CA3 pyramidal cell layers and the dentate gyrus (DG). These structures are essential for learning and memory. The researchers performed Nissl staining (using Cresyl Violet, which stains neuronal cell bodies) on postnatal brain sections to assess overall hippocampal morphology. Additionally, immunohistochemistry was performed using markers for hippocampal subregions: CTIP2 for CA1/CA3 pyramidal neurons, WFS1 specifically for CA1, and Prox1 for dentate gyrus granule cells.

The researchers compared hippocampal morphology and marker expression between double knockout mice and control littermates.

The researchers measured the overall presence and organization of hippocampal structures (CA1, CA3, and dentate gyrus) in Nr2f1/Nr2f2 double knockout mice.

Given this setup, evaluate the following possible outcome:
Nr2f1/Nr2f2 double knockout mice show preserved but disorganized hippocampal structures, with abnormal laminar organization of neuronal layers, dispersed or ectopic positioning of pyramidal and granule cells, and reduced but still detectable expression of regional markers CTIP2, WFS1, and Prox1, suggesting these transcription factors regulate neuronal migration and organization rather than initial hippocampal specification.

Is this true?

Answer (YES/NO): NO